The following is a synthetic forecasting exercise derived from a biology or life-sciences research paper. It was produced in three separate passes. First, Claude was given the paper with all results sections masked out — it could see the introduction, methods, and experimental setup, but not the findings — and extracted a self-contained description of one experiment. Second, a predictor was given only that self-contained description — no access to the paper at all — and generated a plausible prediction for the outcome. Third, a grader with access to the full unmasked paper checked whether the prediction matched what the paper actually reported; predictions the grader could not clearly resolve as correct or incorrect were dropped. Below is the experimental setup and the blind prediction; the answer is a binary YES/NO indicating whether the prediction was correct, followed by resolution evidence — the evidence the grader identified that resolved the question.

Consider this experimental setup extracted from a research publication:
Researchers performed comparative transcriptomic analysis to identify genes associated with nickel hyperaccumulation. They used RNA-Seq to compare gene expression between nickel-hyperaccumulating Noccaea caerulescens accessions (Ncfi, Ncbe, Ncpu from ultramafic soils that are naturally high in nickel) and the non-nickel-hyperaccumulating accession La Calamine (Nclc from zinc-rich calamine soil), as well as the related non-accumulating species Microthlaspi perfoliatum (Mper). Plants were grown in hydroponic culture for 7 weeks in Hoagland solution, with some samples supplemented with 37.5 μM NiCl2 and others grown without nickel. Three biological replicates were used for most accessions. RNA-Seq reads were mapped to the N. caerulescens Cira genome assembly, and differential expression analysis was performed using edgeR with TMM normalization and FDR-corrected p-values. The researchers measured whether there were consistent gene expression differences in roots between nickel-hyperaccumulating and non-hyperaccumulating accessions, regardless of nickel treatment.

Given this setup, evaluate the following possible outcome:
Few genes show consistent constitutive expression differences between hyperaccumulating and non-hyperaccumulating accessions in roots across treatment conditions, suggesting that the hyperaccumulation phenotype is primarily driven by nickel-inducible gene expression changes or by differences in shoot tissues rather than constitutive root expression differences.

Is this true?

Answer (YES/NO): NO